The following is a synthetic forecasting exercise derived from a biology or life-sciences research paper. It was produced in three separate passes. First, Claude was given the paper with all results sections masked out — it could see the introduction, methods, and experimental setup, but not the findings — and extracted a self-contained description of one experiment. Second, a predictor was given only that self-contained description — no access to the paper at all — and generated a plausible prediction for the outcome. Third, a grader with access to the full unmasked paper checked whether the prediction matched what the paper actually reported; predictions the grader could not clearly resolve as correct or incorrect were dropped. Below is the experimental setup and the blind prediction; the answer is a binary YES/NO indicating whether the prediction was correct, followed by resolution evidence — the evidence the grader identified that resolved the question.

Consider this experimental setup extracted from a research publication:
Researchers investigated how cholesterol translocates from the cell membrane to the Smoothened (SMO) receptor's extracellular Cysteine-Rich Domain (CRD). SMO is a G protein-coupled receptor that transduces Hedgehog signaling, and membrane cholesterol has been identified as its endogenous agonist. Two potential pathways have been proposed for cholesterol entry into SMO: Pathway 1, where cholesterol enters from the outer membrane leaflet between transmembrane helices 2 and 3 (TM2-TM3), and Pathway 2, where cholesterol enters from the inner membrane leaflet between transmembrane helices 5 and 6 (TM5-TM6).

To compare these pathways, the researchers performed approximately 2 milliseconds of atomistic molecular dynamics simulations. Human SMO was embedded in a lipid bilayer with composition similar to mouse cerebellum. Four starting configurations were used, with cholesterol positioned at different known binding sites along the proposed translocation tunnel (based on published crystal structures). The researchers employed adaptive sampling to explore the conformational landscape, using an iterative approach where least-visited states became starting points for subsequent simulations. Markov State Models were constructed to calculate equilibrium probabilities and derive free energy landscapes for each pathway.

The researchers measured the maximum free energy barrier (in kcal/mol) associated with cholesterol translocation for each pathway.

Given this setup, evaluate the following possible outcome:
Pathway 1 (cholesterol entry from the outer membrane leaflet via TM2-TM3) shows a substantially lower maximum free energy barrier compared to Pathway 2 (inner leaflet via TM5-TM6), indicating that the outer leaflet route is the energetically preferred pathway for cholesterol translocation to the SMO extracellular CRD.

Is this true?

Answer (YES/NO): NO